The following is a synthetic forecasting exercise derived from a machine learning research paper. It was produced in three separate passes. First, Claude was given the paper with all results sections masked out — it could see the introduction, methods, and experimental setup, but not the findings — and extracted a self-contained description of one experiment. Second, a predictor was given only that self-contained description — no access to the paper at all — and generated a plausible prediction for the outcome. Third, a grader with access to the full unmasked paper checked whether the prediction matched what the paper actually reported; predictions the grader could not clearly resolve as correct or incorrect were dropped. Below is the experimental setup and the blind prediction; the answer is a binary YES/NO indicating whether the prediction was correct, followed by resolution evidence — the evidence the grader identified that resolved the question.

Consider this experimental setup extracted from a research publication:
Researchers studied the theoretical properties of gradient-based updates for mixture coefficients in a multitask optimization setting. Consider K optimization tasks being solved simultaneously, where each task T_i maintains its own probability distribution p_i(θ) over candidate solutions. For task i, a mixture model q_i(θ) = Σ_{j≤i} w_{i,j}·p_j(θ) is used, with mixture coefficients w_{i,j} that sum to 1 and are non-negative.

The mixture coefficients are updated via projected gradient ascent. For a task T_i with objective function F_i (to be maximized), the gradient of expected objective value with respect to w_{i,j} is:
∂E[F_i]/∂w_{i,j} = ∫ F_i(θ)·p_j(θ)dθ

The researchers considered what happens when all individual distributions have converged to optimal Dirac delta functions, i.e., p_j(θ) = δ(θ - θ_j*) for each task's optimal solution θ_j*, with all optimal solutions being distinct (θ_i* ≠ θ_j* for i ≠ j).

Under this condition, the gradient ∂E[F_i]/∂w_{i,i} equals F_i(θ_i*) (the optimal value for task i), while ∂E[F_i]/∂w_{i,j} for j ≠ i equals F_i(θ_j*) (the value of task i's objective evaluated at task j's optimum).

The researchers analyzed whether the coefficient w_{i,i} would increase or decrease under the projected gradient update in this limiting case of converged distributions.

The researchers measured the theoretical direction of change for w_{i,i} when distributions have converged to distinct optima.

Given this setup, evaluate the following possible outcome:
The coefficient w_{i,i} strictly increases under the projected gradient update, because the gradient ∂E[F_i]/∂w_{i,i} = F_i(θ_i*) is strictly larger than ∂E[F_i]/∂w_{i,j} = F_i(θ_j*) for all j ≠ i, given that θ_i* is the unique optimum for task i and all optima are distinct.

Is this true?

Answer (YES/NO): YES